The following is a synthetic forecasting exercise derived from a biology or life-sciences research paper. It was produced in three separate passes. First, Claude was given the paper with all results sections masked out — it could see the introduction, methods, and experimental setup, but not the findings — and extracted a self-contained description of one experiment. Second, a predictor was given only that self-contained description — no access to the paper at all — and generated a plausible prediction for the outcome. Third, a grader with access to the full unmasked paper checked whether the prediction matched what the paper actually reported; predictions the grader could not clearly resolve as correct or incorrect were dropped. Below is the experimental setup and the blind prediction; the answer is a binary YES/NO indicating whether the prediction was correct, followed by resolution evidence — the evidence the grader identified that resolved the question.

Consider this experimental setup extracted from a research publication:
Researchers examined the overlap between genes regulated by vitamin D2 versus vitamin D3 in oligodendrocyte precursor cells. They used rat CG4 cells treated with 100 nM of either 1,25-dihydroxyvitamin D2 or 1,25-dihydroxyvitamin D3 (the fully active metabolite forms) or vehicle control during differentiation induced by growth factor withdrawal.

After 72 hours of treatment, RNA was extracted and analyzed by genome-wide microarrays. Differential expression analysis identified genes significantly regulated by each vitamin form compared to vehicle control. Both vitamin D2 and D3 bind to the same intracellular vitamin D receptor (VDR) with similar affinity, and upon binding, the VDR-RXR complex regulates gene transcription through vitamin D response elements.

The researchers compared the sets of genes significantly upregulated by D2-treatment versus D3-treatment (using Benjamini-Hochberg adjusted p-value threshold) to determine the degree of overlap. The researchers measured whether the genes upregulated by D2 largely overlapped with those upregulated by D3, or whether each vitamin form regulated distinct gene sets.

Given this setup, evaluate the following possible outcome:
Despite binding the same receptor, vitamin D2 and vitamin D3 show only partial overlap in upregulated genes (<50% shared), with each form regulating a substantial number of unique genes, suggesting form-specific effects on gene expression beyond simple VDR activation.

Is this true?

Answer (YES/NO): NO